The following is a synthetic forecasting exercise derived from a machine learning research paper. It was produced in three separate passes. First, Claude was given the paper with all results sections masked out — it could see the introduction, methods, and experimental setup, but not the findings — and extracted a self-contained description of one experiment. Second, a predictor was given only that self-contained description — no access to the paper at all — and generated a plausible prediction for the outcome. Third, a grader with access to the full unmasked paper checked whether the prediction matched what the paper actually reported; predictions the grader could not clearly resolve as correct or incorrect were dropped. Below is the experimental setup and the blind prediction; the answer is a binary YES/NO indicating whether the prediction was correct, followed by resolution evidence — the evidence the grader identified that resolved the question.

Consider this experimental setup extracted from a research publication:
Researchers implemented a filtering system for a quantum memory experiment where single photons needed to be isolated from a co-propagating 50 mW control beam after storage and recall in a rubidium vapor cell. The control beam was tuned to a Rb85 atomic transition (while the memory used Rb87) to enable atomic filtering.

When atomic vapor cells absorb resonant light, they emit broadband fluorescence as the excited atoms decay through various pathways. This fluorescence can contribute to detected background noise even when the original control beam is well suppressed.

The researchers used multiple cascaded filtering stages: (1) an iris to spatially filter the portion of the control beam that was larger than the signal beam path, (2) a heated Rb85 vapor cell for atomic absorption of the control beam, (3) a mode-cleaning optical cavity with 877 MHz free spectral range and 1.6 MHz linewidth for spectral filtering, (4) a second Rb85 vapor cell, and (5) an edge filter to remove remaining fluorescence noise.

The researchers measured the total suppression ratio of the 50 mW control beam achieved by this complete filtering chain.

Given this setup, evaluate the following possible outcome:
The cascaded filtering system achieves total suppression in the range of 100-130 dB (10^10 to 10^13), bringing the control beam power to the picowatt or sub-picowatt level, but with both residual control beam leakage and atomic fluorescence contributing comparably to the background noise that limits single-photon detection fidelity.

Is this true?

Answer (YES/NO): NO